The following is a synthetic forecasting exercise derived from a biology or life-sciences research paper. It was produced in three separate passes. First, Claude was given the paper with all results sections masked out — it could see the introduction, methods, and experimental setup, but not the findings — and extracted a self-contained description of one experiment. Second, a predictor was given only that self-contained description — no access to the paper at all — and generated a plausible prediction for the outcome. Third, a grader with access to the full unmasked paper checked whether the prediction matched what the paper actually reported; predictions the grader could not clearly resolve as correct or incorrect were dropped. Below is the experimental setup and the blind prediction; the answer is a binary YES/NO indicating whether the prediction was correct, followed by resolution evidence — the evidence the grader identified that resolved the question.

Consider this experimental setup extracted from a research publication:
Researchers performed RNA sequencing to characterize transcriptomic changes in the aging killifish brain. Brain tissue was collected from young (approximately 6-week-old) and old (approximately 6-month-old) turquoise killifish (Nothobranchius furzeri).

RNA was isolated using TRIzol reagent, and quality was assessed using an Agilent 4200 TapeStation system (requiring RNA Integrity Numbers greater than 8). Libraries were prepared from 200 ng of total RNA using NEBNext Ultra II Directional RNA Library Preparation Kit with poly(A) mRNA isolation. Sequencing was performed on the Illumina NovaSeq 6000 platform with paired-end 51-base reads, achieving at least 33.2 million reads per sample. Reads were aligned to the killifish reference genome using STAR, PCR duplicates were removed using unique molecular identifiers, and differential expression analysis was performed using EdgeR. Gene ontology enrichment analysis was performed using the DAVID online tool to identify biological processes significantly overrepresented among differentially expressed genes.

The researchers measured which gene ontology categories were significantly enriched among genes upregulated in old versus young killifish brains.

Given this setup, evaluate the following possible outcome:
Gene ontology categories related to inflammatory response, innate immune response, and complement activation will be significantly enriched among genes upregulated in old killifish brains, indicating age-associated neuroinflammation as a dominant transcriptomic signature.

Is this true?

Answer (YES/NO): YES